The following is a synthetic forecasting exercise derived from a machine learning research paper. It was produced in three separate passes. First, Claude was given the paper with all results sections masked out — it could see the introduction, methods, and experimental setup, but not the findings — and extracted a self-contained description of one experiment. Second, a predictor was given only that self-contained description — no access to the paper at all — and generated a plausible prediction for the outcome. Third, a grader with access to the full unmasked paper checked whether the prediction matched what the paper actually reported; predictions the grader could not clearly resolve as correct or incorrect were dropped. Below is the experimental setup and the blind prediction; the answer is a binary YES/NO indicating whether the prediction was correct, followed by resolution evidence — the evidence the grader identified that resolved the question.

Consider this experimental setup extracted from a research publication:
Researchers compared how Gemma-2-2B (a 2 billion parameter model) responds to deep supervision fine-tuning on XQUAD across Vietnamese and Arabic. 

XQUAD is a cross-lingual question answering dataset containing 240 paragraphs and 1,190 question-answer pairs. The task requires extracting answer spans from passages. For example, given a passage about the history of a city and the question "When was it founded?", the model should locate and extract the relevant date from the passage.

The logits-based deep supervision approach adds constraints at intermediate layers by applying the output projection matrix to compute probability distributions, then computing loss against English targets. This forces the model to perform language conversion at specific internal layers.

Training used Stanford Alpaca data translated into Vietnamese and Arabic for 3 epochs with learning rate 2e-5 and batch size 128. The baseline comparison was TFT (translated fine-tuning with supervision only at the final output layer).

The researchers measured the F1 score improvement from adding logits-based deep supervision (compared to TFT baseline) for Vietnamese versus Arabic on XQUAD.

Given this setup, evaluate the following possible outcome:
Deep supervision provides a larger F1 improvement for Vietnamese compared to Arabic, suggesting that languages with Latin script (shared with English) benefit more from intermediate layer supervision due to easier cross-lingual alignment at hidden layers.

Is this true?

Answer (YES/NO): YES